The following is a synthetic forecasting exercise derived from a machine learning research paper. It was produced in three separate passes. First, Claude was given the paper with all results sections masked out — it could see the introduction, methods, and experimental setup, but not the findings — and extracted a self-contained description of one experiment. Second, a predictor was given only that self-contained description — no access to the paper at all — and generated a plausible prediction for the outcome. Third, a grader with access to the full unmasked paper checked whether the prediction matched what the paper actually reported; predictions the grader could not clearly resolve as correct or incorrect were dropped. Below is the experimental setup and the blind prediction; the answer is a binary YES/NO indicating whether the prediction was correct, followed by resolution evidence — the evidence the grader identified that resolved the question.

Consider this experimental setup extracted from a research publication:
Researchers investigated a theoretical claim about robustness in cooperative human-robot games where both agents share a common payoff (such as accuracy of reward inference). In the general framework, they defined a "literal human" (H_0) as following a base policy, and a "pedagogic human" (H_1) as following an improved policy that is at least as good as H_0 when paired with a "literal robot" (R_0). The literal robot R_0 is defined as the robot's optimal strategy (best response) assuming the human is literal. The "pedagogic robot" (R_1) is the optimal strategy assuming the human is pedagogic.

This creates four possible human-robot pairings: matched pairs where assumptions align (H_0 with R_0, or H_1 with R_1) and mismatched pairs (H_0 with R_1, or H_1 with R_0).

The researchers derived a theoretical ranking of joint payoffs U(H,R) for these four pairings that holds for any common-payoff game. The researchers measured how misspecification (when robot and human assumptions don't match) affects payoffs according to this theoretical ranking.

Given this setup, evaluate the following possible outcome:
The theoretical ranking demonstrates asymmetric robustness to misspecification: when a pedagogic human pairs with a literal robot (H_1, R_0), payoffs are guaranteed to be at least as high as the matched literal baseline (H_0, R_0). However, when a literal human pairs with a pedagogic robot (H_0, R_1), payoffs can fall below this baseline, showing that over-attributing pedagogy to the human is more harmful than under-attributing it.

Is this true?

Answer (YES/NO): YES